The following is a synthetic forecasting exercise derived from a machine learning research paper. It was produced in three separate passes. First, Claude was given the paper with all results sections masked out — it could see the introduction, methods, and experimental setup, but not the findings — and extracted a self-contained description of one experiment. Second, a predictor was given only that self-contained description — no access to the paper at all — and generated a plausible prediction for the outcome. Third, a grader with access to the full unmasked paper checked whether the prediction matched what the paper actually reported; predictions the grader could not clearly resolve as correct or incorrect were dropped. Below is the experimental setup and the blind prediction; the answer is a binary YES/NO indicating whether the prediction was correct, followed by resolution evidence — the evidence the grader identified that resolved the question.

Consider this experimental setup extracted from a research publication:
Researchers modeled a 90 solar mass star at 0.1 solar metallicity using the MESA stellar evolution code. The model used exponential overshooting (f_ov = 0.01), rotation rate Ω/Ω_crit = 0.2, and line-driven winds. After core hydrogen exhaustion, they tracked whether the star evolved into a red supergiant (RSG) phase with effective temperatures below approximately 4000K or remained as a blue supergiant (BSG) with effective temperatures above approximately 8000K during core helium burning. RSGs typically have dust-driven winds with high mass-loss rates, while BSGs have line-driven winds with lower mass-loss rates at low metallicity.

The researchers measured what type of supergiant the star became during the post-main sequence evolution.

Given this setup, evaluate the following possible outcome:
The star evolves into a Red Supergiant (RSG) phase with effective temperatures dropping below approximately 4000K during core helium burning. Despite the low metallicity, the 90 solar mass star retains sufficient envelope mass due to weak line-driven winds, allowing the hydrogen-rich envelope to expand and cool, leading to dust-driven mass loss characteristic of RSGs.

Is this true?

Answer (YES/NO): NO